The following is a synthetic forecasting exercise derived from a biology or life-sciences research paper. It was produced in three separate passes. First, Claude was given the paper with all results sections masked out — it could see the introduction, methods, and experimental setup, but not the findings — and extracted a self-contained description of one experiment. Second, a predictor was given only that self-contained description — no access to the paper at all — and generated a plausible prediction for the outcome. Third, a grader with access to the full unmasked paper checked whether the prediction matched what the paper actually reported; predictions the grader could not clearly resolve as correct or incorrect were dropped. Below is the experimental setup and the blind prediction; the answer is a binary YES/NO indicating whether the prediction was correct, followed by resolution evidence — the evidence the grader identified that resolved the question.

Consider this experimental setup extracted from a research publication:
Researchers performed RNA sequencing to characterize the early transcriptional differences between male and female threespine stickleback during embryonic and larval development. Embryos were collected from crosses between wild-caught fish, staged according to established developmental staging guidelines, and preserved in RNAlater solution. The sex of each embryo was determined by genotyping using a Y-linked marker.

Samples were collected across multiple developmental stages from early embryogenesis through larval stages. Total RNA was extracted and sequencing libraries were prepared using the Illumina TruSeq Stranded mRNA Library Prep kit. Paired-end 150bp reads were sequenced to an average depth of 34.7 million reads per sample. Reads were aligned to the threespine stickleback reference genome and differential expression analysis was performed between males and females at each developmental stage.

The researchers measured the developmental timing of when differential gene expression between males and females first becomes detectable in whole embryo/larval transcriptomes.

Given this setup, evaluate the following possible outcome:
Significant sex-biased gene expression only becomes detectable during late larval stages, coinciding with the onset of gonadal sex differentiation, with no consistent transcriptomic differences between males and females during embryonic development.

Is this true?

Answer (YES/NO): NO